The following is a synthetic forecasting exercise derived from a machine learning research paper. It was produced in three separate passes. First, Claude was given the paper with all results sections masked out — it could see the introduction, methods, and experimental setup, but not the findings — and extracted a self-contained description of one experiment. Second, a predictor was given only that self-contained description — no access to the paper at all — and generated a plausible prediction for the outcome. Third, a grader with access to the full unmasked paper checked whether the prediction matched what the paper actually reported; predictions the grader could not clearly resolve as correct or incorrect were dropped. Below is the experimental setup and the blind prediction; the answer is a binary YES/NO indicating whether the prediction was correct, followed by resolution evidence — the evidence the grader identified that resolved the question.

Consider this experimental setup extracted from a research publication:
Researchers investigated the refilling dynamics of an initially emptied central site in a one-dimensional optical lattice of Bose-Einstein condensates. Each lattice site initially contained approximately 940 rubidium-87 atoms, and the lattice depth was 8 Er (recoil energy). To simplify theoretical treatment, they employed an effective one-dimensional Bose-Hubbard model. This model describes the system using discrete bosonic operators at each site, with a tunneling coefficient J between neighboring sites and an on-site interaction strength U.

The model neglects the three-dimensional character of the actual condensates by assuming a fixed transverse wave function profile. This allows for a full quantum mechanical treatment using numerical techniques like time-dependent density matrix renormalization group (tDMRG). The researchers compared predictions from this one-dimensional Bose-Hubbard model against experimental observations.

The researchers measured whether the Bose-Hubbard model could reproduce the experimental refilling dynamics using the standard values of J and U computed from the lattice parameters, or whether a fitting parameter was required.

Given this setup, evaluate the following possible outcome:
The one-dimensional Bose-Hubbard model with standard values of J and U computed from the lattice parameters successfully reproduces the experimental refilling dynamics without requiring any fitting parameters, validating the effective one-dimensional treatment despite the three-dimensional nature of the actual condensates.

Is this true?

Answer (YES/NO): NO